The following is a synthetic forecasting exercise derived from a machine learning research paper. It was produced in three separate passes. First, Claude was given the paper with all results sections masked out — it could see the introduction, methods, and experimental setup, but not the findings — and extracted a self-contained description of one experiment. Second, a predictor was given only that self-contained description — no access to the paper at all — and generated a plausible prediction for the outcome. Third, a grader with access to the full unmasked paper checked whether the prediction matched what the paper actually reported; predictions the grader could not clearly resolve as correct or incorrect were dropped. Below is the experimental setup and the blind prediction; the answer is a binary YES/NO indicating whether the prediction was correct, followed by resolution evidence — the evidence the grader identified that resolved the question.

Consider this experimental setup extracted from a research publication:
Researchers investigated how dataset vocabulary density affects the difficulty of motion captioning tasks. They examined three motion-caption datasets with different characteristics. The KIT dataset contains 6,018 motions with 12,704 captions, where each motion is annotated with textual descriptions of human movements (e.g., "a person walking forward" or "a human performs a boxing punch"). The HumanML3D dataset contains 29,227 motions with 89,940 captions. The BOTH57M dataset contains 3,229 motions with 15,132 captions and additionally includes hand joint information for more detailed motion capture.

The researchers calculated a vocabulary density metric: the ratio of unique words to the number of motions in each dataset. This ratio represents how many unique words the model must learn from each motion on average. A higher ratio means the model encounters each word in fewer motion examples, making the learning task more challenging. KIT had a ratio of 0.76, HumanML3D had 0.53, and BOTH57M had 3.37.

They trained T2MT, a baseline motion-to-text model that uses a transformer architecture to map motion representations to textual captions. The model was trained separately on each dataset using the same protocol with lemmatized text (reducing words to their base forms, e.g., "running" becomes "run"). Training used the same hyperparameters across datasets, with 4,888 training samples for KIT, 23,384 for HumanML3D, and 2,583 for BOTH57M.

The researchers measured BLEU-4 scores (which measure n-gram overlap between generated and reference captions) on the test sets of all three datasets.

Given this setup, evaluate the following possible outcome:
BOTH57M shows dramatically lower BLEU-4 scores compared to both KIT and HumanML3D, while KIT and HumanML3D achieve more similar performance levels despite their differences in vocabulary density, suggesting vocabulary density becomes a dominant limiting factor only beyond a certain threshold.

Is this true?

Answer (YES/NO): YES